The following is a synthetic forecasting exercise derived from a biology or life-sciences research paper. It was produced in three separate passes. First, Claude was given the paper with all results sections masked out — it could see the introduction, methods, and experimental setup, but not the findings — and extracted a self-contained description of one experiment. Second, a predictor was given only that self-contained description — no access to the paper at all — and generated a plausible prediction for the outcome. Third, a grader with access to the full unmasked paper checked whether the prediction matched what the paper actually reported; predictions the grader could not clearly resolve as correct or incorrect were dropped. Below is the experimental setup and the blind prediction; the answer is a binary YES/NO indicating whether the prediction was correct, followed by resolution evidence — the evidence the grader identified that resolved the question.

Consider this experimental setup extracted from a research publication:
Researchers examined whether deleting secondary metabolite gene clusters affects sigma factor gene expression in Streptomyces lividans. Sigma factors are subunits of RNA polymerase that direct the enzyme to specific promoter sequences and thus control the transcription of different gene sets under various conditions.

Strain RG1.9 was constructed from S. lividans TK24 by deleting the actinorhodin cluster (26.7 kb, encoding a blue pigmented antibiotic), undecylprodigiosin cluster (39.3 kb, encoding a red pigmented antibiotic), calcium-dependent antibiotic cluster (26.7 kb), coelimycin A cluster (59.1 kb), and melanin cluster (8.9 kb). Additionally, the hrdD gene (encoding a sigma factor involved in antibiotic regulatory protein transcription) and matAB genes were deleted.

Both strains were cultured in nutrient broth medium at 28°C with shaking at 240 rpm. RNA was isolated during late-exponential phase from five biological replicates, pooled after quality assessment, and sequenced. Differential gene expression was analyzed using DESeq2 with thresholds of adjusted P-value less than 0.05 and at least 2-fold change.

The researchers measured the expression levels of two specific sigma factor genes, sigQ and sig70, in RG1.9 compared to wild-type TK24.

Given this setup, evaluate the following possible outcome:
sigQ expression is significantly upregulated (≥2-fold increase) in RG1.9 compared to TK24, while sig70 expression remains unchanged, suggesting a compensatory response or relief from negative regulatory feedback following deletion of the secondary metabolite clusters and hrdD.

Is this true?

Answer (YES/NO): NO